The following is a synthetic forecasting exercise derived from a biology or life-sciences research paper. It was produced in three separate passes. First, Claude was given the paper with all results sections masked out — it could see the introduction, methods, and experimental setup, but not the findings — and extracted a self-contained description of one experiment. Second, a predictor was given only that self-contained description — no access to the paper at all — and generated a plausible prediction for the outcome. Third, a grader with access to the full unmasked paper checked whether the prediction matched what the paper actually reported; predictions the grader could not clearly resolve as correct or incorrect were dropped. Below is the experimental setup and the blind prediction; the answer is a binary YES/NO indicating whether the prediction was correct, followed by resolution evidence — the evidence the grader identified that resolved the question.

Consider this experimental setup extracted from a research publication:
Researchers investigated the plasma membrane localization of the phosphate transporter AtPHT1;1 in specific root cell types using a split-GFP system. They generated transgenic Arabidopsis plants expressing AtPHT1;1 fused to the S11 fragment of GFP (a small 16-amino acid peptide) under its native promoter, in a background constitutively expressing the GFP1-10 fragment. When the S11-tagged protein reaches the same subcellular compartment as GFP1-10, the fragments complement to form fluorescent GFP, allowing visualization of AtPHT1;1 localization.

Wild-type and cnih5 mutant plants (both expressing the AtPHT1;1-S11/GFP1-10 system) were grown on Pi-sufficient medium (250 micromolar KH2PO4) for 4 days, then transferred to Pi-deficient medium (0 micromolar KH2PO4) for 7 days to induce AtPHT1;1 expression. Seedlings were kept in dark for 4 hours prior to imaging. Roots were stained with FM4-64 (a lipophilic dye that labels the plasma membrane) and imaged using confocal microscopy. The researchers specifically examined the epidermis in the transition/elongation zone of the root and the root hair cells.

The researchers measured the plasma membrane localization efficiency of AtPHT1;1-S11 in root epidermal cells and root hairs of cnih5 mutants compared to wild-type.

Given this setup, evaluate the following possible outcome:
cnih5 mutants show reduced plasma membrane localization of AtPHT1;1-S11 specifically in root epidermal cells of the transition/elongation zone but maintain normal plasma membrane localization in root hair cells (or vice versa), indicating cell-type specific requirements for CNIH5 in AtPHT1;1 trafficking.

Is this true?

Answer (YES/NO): NO